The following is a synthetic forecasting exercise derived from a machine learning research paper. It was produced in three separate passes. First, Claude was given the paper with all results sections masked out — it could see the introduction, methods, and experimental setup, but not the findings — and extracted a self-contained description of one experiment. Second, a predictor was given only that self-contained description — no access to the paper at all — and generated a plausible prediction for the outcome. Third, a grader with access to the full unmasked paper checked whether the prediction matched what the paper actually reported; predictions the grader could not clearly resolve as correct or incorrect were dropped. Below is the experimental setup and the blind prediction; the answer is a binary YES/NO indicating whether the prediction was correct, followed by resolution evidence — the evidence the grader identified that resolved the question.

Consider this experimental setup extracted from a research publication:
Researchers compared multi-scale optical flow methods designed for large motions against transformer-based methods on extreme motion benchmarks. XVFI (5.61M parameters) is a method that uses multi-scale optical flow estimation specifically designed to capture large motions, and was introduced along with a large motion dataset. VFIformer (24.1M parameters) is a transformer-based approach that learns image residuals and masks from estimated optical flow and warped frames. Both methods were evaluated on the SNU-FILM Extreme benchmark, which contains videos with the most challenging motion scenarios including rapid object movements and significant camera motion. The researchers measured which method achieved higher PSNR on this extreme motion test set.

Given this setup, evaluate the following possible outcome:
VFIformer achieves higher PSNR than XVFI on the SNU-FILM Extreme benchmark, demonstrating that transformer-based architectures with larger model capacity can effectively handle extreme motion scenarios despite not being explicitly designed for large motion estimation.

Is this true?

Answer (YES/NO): YES